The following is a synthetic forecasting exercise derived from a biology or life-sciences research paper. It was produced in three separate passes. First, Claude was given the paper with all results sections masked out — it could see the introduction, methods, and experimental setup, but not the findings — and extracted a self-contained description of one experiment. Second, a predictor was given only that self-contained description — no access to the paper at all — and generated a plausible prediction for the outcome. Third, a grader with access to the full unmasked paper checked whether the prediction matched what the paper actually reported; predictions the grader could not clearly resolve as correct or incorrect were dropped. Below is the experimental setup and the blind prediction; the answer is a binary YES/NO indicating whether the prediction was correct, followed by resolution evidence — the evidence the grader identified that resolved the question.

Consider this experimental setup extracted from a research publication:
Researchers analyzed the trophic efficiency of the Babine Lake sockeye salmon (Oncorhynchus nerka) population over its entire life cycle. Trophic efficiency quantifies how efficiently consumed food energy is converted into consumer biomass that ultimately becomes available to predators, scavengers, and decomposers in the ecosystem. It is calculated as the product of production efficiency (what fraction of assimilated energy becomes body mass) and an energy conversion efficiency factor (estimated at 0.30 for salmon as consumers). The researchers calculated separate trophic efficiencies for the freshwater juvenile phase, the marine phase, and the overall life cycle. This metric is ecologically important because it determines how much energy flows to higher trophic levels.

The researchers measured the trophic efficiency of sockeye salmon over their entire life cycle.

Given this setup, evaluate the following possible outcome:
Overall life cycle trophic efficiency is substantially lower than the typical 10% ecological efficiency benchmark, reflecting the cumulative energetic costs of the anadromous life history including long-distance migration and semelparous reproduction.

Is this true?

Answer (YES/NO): NO